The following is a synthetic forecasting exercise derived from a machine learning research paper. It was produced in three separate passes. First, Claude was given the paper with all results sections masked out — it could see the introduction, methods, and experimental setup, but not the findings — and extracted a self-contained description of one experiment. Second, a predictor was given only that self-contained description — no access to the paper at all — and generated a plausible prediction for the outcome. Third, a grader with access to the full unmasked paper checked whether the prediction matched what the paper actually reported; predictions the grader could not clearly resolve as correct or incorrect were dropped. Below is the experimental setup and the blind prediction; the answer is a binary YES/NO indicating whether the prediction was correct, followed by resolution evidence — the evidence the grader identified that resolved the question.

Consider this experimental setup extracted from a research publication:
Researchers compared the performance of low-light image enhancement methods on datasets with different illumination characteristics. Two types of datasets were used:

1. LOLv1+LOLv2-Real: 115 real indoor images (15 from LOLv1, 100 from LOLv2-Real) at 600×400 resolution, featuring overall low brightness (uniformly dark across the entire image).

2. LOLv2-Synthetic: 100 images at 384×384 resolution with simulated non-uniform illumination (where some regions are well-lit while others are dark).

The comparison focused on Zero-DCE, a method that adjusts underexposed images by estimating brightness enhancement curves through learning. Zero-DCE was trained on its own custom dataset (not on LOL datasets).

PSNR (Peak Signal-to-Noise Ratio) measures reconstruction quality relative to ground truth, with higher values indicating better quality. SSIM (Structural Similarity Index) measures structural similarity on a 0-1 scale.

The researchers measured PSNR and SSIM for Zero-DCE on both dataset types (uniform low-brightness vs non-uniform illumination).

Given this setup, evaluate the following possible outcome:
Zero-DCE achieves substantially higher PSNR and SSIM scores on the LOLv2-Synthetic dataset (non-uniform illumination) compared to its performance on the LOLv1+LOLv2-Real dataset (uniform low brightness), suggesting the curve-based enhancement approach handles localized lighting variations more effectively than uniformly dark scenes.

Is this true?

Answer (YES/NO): NO